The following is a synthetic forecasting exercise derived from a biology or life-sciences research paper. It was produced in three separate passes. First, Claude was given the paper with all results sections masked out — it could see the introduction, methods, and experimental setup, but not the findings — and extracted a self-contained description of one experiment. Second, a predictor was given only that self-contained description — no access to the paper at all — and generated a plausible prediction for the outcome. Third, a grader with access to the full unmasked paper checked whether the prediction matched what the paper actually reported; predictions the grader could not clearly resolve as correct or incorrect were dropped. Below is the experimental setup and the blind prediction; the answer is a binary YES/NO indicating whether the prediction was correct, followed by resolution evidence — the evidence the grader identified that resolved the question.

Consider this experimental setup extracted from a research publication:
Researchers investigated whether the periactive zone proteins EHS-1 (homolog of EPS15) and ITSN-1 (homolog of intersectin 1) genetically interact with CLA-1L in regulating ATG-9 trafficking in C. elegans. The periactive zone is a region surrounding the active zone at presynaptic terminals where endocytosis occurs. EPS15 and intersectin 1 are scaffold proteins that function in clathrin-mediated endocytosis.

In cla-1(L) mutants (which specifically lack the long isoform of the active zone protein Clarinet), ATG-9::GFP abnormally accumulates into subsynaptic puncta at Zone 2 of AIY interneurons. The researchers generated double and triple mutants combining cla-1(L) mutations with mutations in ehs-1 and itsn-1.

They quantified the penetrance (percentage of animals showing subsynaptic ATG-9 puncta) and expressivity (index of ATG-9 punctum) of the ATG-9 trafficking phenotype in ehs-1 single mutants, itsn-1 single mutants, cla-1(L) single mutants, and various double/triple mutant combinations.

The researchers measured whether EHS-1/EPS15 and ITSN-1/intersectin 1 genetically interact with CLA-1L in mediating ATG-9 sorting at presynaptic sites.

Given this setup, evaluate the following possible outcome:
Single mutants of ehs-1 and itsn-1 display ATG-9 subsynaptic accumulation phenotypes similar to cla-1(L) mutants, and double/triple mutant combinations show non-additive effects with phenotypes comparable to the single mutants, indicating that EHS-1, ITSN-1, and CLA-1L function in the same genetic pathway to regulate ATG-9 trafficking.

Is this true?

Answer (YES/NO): NO